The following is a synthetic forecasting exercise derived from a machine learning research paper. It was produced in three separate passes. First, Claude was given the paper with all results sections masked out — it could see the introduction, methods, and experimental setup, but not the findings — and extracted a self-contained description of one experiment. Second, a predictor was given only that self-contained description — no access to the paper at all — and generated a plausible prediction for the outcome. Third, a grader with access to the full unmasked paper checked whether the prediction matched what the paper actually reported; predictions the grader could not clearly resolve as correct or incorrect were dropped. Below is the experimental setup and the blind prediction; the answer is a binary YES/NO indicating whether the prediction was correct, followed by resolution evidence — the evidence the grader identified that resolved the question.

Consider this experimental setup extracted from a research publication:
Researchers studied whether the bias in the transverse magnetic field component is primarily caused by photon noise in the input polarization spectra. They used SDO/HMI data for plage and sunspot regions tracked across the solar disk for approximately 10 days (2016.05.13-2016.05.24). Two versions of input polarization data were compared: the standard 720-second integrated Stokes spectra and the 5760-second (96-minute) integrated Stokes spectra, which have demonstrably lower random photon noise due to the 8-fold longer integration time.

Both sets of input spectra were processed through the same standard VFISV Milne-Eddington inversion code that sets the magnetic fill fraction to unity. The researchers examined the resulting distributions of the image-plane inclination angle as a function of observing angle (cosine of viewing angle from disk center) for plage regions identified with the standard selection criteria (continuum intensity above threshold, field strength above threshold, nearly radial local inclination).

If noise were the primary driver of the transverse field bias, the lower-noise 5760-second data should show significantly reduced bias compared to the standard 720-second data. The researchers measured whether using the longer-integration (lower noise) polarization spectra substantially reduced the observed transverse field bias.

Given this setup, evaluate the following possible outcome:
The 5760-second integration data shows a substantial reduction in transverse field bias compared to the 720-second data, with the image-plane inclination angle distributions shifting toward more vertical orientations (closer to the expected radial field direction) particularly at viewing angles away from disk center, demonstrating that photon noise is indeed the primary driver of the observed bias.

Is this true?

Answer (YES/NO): NO